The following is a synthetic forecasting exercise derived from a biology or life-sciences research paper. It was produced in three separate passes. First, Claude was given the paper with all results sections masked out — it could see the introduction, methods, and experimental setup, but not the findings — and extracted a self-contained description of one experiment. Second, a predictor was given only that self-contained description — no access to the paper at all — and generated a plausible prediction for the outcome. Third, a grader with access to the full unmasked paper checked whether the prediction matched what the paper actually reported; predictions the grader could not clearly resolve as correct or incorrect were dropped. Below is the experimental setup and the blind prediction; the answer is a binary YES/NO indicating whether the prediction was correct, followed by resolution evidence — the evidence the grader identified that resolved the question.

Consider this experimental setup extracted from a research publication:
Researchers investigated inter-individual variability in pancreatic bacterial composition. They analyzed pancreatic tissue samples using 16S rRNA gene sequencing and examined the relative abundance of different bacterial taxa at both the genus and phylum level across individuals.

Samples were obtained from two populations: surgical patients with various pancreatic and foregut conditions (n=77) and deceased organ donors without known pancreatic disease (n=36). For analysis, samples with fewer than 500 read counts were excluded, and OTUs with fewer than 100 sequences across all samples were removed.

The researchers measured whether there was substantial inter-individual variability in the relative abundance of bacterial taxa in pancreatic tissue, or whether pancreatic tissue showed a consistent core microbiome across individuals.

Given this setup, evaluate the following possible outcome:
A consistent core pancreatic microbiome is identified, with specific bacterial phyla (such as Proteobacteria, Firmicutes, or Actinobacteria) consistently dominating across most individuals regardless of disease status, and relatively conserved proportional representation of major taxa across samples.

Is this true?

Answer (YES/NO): NO